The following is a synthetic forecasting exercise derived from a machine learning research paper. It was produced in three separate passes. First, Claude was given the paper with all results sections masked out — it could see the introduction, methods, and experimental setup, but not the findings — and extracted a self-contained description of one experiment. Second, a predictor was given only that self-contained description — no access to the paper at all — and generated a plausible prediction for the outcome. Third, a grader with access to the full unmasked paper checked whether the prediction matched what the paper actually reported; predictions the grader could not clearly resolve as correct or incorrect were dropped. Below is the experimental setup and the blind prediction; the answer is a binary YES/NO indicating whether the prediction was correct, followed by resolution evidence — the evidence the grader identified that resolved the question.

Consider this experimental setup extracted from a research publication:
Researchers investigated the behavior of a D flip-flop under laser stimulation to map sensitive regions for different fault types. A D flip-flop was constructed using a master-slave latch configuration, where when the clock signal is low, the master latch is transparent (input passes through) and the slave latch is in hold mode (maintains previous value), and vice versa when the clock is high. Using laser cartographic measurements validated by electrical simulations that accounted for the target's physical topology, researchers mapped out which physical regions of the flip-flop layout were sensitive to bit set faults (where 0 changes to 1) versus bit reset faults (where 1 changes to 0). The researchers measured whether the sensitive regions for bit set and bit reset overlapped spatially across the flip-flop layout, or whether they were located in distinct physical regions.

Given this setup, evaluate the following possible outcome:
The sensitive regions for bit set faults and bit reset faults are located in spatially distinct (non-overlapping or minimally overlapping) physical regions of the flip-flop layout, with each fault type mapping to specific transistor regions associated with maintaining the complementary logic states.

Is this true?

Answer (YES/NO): YES